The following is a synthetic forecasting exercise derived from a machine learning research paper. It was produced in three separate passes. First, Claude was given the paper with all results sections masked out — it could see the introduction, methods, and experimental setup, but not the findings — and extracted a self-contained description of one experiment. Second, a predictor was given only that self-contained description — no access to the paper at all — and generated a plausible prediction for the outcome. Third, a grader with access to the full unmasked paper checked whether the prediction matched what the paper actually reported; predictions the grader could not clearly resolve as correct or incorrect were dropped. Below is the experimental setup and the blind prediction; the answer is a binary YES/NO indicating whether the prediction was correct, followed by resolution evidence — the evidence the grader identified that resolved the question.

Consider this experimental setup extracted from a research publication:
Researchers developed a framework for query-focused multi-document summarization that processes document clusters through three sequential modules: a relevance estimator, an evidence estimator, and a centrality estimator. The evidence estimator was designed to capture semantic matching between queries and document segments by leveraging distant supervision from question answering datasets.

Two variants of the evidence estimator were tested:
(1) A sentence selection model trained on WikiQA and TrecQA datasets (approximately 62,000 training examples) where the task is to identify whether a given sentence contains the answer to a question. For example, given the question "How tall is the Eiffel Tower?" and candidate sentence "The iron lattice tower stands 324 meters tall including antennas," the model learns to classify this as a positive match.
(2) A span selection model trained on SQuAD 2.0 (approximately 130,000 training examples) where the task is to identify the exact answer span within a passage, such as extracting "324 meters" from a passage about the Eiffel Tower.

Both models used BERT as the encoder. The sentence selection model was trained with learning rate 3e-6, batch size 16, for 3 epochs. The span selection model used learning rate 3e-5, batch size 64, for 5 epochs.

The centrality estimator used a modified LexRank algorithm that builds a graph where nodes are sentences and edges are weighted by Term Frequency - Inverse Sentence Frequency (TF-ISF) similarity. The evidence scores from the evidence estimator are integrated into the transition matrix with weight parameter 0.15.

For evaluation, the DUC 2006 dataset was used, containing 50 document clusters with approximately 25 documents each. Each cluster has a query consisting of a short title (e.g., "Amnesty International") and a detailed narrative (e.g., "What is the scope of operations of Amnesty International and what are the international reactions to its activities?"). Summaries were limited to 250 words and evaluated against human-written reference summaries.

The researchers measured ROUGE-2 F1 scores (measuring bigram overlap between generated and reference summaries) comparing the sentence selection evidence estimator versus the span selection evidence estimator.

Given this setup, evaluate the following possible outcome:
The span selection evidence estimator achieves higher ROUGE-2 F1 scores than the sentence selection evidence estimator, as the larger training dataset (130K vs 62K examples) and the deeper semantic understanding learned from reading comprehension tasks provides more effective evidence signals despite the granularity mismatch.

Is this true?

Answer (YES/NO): NO